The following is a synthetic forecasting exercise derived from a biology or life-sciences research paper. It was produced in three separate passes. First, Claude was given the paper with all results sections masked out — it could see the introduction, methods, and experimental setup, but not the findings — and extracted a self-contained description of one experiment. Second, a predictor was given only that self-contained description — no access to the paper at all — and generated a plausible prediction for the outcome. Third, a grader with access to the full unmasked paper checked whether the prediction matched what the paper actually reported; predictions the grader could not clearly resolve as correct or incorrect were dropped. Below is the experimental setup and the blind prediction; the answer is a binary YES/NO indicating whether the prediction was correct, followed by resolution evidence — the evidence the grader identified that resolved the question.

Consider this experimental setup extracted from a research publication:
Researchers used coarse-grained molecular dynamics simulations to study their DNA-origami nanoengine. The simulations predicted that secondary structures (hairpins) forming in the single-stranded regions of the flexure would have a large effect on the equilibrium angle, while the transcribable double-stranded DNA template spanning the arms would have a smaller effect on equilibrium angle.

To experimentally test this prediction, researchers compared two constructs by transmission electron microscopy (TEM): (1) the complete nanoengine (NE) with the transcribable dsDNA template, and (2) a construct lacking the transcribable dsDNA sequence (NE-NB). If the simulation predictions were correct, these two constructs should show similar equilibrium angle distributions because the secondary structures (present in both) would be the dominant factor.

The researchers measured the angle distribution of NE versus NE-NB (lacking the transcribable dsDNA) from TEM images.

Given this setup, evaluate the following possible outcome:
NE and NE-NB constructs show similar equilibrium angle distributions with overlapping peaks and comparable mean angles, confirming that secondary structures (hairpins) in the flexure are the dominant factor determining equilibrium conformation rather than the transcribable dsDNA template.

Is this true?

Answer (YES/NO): YES